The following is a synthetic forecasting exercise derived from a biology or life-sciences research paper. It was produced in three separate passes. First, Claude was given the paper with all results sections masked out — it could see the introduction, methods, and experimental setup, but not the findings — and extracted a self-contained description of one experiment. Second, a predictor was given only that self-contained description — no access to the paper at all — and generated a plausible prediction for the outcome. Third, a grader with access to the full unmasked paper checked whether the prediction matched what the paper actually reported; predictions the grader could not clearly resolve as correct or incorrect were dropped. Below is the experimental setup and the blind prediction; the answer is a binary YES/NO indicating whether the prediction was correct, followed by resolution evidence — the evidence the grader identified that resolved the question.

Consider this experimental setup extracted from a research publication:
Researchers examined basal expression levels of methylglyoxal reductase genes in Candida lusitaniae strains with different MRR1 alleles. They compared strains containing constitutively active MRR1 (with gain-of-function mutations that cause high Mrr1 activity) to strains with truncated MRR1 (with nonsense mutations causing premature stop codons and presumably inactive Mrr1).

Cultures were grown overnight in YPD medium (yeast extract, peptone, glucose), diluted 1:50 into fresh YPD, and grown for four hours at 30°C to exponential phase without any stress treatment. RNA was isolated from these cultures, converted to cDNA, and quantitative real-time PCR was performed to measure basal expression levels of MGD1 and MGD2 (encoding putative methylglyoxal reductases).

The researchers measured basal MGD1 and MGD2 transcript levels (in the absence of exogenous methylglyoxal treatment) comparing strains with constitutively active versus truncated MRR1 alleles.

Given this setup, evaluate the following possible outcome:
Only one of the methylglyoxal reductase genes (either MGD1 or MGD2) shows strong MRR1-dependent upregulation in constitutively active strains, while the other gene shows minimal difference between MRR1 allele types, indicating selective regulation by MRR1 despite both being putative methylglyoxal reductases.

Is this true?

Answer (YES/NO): YES